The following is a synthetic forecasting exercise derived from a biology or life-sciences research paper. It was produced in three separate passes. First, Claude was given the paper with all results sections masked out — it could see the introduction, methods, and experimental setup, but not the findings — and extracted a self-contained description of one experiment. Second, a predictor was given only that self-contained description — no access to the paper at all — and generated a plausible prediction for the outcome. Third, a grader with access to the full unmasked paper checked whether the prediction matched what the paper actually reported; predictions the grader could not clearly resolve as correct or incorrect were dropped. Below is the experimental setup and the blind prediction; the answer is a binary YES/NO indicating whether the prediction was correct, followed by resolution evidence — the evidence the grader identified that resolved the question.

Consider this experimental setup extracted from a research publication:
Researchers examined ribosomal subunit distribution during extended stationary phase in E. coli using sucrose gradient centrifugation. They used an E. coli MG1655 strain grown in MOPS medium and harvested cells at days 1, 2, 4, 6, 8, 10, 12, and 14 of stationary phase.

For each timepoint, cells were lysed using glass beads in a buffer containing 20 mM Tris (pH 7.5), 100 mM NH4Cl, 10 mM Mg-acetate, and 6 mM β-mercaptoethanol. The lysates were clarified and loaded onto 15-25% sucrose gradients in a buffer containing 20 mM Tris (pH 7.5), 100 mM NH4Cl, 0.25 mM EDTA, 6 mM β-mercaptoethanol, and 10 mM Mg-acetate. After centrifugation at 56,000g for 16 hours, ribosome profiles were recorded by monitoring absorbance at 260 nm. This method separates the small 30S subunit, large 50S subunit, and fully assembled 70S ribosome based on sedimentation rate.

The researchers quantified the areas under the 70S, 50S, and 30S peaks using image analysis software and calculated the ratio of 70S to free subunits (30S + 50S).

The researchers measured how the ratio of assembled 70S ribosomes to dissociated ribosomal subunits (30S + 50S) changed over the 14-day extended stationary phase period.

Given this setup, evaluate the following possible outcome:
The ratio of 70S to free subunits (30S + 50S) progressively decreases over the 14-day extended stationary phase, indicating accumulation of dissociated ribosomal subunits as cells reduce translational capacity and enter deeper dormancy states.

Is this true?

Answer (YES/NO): NO